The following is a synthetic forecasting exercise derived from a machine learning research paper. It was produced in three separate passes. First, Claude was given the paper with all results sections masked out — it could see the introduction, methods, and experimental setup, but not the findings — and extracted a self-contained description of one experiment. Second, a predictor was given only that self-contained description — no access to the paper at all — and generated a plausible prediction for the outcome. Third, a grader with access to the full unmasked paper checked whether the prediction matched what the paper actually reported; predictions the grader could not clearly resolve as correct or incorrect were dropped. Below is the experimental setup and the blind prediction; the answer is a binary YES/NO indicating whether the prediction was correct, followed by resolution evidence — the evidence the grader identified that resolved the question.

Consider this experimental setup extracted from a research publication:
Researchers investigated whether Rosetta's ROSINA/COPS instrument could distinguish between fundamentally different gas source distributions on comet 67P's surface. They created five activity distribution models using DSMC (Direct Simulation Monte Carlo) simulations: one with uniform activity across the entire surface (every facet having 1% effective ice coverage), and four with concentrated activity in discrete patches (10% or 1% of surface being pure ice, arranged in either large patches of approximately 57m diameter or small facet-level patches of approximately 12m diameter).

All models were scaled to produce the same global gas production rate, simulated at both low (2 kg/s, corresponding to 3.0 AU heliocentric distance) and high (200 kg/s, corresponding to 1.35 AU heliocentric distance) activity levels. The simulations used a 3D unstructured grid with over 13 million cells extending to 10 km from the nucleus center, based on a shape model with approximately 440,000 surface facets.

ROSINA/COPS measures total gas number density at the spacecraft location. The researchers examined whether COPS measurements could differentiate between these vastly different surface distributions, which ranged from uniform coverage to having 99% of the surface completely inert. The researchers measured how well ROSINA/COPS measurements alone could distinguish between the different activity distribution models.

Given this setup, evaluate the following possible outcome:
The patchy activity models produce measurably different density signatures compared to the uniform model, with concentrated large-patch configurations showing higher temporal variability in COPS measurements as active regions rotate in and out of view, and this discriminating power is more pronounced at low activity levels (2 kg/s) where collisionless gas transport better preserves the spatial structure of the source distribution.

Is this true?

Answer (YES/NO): NO